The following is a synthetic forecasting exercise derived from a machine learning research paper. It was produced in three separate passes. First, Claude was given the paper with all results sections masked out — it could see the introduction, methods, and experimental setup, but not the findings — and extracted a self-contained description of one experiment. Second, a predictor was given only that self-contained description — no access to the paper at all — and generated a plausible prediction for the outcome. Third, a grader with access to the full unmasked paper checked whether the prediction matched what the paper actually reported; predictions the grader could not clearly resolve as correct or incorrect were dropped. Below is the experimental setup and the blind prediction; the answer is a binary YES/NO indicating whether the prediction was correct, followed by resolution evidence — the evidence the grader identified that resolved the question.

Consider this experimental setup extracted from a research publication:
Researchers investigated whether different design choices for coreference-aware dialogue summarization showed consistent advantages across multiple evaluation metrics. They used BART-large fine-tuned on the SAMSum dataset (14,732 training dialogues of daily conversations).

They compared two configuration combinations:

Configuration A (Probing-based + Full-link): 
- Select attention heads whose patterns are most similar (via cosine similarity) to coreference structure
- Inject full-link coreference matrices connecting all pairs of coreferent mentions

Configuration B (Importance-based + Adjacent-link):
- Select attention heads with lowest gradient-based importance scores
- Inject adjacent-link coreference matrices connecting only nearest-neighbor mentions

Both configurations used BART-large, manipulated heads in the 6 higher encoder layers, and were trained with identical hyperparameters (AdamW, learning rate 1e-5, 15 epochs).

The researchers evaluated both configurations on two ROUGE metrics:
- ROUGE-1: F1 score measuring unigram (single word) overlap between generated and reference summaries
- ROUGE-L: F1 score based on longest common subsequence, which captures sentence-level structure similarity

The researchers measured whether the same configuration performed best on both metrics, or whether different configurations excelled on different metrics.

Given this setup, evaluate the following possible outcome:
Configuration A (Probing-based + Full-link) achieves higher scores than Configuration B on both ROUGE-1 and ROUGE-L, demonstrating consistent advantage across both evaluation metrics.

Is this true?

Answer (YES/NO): NO